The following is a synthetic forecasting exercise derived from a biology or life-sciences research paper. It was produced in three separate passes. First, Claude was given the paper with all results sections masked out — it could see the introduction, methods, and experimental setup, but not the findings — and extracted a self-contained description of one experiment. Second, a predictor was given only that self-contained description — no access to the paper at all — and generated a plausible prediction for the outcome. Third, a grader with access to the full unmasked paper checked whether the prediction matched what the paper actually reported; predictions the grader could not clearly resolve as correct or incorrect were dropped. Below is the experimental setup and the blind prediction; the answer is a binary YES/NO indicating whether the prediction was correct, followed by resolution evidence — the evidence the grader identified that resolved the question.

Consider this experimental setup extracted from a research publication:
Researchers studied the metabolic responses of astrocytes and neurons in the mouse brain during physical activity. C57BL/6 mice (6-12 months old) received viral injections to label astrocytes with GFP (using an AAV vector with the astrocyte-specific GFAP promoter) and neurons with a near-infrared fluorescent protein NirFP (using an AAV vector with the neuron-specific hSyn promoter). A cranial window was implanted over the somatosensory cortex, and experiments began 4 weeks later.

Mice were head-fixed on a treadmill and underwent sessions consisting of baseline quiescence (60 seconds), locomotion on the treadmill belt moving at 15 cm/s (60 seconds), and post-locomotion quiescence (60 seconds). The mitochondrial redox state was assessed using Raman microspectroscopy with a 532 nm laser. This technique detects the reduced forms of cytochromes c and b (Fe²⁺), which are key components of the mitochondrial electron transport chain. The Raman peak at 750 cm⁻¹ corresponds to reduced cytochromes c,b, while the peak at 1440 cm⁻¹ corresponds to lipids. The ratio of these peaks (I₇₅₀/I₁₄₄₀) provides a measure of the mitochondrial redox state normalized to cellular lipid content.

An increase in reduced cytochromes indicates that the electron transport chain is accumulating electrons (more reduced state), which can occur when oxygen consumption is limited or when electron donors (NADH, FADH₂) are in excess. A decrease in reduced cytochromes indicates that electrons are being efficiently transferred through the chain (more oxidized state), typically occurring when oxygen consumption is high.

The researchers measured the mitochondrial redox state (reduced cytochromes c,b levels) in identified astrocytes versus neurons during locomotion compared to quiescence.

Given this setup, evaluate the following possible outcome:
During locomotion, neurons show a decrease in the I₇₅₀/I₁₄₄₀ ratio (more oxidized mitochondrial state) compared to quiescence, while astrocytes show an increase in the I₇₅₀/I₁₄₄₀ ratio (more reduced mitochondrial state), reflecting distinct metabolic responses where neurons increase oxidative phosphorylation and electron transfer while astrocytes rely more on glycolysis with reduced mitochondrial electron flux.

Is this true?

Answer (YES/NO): YES